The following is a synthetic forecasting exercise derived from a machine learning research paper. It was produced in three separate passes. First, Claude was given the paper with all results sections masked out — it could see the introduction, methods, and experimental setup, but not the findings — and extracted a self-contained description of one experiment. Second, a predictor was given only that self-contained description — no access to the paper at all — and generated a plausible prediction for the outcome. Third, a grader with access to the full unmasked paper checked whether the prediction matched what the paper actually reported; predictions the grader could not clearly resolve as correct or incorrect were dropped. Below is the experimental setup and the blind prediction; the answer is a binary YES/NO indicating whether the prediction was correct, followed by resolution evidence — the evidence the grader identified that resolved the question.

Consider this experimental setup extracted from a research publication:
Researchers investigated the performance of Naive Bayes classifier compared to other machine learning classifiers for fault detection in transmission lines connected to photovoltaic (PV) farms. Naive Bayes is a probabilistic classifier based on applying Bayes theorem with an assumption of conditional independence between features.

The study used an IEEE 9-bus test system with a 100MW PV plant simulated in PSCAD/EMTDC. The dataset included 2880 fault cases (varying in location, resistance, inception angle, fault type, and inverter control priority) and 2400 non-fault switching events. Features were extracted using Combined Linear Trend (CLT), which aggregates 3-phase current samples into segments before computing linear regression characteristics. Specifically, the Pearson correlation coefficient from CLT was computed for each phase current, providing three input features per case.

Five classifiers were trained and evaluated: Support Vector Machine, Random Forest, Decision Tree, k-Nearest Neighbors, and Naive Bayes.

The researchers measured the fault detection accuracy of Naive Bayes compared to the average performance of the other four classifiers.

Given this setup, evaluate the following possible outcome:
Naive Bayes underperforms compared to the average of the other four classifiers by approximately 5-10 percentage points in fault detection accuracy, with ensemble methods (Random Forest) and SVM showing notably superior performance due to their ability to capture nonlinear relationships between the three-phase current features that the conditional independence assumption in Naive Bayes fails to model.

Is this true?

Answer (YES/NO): NO